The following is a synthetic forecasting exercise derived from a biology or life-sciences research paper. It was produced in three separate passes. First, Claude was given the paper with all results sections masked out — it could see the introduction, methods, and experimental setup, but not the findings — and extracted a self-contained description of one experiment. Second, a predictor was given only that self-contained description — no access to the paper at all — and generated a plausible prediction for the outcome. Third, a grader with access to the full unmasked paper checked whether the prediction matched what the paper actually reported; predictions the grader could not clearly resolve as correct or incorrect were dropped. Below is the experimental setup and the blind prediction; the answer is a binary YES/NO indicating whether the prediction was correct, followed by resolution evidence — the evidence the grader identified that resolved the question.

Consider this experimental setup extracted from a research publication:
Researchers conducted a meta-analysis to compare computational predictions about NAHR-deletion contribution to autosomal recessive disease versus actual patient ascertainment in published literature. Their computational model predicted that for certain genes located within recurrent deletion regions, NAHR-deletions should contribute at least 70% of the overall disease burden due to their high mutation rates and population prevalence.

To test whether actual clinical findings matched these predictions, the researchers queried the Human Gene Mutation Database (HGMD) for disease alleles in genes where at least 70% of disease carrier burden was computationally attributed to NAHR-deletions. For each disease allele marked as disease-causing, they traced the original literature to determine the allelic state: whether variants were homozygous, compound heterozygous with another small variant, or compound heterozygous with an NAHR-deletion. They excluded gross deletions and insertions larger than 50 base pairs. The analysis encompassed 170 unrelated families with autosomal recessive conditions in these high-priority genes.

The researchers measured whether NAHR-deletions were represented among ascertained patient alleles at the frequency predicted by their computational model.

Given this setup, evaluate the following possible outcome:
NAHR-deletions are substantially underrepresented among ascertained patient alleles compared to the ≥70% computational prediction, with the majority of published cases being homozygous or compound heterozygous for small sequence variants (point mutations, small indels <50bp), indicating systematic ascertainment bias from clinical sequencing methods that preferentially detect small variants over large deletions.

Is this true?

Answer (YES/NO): YES